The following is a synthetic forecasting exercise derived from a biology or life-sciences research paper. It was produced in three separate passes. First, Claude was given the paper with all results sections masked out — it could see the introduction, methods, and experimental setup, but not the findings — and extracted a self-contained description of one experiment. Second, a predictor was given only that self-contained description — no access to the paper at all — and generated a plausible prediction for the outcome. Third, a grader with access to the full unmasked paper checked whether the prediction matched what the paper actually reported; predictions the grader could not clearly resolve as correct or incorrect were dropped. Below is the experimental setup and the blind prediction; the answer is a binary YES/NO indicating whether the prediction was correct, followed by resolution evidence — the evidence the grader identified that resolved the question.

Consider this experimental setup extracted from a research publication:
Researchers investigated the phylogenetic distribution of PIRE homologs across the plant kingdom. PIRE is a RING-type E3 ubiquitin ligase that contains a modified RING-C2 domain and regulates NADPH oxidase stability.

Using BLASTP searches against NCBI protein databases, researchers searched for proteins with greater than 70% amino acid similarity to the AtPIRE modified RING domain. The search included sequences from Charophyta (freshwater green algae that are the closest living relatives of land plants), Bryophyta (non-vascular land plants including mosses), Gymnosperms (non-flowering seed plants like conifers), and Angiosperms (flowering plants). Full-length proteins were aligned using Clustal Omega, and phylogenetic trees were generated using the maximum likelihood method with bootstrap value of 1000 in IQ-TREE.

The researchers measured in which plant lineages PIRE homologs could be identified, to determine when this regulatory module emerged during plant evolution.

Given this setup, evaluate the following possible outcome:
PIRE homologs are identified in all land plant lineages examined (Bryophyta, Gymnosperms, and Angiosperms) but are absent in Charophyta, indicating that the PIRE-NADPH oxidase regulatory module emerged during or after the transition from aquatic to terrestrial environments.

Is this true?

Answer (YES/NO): NO